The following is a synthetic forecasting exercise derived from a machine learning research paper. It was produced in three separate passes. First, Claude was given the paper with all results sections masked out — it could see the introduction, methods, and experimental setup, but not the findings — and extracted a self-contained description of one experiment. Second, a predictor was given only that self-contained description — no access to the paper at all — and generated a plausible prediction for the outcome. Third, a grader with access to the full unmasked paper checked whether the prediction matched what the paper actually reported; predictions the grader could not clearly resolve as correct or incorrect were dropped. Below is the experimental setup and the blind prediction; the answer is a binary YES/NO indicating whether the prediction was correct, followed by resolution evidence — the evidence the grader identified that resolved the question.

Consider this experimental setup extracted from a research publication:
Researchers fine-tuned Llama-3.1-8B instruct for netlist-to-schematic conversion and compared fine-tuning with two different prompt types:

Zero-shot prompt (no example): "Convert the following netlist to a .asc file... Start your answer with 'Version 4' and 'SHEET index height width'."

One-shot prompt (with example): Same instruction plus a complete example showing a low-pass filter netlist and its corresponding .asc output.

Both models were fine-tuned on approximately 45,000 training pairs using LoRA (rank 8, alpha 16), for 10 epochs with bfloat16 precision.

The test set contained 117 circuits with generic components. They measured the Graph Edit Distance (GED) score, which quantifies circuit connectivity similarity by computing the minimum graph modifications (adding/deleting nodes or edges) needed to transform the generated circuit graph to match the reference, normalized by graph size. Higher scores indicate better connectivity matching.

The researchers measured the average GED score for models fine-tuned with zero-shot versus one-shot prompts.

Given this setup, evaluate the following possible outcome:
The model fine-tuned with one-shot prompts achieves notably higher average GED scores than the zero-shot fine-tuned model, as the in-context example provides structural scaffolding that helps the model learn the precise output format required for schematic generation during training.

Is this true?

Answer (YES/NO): NO